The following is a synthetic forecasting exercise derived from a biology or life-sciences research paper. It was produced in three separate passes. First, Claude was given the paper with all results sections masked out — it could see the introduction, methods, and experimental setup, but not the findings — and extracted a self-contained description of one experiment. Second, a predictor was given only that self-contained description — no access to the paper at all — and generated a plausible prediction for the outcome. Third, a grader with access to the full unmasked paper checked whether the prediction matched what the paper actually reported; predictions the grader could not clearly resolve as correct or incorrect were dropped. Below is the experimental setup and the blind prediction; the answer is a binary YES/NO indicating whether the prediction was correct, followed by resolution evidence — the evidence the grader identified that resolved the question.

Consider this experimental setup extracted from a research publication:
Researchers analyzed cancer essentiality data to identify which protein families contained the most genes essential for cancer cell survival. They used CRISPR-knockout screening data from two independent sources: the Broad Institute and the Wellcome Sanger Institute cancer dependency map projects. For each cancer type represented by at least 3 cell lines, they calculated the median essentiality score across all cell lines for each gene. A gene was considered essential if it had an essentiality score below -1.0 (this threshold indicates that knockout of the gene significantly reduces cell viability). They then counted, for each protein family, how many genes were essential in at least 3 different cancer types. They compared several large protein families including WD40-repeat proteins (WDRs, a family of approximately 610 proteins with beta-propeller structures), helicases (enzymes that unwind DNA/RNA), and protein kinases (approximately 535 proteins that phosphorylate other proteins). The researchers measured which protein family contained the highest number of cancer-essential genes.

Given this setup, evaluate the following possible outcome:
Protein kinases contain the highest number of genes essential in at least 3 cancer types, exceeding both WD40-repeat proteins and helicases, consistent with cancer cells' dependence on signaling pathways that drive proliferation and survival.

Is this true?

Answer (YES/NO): NO